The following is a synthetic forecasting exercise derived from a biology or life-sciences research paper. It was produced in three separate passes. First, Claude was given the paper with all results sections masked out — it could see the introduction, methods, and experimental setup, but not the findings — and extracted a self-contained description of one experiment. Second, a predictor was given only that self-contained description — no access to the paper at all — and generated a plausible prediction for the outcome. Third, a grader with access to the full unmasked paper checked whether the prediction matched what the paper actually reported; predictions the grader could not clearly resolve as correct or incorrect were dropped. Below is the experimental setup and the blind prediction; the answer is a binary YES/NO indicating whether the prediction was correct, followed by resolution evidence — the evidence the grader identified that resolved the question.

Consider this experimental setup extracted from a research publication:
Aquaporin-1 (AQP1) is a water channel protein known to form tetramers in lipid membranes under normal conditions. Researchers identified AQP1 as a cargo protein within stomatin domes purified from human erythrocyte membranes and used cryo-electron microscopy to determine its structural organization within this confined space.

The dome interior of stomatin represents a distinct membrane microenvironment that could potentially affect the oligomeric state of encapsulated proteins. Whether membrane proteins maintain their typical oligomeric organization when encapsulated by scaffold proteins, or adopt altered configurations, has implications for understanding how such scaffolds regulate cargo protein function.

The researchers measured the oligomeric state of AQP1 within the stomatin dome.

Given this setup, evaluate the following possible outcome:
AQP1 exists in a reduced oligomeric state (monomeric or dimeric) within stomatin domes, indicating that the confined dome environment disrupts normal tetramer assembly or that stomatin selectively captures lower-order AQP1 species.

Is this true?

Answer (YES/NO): NO